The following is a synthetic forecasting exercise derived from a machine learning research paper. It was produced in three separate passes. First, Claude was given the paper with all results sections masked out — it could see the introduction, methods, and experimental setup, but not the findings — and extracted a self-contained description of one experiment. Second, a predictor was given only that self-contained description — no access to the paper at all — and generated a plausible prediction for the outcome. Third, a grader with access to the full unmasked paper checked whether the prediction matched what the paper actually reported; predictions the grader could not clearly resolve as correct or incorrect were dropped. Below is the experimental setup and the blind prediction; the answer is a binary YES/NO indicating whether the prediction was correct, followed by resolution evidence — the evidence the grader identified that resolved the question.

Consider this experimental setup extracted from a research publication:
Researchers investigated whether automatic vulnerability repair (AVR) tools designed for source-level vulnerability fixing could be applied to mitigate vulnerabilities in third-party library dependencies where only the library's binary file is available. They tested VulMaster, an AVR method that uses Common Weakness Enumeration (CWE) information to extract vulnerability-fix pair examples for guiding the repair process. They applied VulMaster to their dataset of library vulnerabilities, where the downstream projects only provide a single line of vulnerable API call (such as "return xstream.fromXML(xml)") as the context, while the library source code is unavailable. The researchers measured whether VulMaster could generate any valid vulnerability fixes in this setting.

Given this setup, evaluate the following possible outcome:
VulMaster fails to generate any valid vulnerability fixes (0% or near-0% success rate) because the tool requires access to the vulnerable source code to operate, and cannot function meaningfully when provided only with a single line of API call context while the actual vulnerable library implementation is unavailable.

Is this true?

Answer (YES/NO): YES